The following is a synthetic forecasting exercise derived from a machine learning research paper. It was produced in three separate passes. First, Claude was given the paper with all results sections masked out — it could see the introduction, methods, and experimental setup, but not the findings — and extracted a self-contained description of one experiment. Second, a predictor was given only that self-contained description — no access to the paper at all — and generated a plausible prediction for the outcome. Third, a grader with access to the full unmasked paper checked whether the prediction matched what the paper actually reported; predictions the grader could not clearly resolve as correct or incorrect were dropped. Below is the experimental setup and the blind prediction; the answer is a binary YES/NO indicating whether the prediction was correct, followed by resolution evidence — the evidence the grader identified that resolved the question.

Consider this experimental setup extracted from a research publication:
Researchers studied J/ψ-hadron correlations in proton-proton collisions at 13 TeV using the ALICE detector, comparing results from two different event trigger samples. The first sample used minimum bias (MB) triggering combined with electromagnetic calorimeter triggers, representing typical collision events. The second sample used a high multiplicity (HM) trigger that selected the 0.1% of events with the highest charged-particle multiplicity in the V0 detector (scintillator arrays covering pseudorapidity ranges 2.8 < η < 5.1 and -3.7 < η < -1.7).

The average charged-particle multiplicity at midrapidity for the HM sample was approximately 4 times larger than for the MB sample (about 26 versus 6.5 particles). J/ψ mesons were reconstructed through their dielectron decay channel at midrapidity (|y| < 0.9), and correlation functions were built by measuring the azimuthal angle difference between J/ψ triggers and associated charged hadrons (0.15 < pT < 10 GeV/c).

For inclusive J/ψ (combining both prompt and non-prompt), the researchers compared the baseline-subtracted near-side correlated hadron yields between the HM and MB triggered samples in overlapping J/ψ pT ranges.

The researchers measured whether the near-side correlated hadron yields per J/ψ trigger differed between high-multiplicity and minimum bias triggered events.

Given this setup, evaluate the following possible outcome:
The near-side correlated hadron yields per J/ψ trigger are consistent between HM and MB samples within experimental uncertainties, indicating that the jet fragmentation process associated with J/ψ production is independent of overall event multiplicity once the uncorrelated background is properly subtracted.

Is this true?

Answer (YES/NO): YES